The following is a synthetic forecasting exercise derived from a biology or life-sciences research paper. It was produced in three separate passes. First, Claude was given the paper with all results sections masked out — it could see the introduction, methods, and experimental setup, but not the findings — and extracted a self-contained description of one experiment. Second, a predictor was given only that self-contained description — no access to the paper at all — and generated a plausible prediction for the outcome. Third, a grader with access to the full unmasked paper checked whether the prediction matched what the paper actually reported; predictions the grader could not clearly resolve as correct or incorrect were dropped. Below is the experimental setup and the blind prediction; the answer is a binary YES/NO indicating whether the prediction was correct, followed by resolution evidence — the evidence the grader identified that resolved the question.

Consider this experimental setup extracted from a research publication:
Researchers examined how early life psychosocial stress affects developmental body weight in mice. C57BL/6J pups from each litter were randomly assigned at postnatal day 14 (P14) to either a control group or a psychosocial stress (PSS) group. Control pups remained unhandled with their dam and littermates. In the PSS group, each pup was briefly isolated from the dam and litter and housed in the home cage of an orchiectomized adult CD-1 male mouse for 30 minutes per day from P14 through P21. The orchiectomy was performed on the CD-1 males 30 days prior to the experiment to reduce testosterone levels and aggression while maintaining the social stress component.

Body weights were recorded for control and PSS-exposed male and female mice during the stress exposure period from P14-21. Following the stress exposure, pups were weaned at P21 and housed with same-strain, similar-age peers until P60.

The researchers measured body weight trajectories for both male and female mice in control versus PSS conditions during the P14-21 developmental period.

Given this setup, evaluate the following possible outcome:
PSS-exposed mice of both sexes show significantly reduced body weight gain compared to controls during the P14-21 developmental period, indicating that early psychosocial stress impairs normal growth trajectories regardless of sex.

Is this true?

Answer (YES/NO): NO